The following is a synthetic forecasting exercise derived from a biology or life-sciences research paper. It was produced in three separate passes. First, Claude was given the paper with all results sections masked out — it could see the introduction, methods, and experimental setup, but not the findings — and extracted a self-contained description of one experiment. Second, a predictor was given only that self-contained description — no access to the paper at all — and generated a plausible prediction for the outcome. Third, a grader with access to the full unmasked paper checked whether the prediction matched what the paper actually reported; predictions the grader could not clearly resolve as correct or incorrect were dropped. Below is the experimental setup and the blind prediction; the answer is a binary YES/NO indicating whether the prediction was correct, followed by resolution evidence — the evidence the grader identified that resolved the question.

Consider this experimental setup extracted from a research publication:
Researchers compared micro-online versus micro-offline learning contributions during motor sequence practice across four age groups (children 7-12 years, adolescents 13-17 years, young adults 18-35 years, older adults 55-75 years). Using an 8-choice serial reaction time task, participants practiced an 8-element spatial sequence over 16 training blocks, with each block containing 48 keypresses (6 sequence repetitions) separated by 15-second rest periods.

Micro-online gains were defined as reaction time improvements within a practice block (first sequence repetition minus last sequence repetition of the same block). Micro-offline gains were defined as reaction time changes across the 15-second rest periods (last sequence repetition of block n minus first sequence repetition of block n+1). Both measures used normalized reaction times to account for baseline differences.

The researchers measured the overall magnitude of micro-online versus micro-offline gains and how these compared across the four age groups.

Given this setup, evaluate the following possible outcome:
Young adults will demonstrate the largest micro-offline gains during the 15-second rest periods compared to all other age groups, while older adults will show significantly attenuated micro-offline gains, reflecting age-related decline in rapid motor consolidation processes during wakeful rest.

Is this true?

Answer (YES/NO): NO